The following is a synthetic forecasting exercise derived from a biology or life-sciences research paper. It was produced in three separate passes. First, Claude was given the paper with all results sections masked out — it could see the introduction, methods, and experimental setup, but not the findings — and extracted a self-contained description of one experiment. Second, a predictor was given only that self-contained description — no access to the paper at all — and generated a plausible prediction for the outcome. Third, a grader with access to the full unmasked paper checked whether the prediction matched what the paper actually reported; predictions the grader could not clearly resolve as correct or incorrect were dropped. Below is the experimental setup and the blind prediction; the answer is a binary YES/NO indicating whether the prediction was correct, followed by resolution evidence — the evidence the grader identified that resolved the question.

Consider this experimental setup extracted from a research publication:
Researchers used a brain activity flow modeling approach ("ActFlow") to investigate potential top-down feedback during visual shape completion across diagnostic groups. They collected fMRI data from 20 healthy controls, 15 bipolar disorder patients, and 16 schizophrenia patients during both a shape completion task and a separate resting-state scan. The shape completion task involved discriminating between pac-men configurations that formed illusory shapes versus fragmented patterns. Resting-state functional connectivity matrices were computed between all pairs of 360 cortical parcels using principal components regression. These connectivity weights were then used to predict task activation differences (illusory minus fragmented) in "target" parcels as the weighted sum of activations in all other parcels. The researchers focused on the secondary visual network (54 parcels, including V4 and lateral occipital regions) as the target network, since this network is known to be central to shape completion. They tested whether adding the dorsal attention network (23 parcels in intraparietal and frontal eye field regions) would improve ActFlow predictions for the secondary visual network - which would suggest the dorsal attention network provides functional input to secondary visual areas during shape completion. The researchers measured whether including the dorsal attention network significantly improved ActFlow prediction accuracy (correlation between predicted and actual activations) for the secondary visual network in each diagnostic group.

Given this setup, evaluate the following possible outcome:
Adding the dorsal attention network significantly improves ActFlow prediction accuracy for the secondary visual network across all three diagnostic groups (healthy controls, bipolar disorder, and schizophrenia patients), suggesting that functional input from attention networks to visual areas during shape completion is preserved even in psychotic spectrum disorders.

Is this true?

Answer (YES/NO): NO